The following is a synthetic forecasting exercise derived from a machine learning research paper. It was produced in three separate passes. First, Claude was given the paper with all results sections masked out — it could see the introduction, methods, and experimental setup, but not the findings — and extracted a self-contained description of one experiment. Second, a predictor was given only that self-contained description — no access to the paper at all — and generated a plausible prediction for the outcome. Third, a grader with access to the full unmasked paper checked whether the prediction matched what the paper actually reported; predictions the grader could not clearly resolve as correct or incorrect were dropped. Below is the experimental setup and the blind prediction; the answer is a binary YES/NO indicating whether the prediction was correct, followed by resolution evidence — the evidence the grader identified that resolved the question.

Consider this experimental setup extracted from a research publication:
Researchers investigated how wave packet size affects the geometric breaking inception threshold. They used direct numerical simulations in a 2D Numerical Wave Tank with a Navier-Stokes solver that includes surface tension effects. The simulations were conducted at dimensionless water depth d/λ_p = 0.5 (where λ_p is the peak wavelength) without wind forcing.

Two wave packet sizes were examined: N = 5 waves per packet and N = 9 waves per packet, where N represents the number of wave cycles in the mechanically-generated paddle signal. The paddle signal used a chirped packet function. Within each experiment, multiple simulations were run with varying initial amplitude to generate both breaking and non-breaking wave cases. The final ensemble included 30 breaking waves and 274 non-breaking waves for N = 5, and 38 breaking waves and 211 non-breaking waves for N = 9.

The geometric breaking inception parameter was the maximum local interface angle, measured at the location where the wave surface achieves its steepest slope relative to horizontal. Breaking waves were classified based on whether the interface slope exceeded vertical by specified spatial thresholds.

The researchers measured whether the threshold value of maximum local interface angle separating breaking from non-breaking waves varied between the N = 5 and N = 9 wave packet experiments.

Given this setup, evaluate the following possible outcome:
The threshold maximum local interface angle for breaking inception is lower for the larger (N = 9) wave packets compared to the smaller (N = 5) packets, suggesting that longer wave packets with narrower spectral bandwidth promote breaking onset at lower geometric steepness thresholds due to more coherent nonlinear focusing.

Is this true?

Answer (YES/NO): NO